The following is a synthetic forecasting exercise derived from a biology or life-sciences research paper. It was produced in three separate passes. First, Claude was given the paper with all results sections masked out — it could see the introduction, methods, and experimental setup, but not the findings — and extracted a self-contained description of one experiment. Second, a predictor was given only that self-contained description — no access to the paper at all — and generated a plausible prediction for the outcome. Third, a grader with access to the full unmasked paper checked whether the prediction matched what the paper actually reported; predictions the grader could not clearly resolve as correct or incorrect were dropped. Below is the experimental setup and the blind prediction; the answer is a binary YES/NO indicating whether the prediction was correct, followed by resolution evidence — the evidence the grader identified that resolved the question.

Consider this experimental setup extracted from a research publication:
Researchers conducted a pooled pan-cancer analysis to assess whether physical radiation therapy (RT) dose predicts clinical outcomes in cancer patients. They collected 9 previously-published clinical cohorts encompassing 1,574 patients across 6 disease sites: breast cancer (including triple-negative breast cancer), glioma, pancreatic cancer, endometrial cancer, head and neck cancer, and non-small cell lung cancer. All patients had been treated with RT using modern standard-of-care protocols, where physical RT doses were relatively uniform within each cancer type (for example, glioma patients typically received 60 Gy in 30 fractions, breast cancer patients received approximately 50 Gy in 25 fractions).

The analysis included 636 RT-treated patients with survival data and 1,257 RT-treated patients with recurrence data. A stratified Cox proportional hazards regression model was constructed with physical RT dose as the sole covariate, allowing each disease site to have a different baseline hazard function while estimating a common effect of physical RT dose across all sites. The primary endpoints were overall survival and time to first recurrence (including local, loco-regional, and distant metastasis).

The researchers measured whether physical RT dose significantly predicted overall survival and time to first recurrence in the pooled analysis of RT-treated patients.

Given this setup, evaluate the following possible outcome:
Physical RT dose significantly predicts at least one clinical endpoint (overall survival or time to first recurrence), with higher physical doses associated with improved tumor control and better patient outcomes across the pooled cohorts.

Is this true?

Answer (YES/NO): NO